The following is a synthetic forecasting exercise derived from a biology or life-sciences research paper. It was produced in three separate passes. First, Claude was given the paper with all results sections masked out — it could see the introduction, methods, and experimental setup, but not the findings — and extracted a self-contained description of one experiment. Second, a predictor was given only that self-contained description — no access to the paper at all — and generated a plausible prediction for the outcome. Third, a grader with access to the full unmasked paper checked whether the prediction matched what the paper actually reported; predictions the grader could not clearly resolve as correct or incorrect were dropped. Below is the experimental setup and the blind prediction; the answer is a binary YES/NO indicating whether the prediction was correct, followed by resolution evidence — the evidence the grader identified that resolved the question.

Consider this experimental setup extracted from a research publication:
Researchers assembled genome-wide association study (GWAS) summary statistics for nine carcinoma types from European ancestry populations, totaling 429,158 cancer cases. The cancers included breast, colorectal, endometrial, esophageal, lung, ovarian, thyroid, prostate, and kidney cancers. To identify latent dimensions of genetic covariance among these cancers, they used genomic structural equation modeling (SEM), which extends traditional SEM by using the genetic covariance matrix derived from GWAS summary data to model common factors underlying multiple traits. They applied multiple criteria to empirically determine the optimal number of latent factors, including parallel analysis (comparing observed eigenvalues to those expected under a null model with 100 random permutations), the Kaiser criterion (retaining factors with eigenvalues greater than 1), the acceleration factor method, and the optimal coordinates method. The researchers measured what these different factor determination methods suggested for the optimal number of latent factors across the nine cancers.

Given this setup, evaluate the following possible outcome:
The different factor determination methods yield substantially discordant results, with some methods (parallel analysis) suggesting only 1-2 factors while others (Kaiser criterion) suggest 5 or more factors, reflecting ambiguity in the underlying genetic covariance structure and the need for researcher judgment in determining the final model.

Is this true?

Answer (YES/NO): NO